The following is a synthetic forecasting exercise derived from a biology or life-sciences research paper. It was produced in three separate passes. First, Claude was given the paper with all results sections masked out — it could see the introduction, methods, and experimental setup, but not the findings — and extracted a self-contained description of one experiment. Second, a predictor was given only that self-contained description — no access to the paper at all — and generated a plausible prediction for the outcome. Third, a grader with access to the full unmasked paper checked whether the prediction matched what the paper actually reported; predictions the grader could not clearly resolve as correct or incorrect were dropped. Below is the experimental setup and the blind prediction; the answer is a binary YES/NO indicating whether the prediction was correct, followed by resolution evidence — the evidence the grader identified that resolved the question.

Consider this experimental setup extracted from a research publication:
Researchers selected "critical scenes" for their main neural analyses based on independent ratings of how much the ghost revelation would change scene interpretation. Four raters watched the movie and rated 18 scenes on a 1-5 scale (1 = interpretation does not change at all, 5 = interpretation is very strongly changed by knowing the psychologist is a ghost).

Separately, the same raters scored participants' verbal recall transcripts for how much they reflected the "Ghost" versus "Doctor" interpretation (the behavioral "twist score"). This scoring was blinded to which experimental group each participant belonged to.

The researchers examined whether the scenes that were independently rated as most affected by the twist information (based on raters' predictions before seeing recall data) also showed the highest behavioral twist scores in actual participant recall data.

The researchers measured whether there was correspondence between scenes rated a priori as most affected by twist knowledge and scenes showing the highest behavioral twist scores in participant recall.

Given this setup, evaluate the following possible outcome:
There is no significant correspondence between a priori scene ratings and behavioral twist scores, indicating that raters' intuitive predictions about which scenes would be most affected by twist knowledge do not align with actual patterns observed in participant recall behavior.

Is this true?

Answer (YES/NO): NO